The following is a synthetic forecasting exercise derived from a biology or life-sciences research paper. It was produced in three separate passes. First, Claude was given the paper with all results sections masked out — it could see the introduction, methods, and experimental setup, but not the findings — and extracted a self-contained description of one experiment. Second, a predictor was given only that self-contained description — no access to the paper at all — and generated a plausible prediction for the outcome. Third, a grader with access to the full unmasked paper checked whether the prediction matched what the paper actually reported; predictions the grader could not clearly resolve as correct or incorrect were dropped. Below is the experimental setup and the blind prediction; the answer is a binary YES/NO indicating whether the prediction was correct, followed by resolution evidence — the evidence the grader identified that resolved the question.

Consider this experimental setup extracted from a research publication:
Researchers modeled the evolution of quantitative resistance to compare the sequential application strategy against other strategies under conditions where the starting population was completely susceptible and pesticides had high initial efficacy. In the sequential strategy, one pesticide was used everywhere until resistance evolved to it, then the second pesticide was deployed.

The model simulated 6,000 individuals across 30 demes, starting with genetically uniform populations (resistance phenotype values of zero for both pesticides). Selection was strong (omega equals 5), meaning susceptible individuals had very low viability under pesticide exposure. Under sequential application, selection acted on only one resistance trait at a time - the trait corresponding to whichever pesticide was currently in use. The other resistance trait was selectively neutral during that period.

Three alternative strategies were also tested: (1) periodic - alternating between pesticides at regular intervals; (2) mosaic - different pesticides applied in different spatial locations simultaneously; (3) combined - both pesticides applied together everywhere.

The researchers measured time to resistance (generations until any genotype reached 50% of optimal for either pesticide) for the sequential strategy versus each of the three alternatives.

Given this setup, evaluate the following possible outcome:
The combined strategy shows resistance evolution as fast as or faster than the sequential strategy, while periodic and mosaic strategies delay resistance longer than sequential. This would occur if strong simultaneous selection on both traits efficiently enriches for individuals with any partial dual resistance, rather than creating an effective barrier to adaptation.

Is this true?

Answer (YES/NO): NO